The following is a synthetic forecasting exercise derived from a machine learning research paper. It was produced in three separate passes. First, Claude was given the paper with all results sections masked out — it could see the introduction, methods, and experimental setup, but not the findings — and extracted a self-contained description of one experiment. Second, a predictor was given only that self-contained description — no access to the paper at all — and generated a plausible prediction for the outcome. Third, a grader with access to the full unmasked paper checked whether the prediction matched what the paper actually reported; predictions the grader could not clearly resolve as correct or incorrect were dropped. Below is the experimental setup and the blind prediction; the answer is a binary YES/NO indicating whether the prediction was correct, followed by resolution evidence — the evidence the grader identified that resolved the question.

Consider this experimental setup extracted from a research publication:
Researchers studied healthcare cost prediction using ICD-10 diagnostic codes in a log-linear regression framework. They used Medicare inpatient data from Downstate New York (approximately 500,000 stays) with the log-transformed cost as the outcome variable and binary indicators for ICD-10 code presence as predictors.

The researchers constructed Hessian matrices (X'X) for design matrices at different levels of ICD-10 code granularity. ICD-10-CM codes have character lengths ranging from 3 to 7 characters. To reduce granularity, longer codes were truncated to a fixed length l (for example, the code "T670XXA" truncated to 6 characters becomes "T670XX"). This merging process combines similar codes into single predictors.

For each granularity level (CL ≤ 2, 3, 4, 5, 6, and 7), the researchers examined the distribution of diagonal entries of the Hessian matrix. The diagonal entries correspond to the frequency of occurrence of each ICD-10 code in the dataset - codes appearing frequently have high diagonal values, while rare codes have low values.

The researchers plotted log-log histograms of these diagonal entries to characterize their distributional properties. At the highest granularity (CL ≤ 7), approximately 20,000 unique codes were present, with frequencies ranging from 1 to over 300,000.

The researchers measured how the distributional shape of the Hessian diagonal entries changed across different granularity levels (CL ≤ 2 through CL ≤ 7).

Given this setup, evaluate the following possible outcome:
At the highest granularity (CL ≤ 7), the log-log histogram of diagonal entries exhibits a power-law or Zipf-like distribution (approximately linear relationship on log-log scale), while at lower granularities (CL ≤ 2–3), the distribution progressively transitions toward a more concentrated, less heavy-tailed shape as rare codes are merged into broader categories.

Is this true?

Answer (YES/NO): YES